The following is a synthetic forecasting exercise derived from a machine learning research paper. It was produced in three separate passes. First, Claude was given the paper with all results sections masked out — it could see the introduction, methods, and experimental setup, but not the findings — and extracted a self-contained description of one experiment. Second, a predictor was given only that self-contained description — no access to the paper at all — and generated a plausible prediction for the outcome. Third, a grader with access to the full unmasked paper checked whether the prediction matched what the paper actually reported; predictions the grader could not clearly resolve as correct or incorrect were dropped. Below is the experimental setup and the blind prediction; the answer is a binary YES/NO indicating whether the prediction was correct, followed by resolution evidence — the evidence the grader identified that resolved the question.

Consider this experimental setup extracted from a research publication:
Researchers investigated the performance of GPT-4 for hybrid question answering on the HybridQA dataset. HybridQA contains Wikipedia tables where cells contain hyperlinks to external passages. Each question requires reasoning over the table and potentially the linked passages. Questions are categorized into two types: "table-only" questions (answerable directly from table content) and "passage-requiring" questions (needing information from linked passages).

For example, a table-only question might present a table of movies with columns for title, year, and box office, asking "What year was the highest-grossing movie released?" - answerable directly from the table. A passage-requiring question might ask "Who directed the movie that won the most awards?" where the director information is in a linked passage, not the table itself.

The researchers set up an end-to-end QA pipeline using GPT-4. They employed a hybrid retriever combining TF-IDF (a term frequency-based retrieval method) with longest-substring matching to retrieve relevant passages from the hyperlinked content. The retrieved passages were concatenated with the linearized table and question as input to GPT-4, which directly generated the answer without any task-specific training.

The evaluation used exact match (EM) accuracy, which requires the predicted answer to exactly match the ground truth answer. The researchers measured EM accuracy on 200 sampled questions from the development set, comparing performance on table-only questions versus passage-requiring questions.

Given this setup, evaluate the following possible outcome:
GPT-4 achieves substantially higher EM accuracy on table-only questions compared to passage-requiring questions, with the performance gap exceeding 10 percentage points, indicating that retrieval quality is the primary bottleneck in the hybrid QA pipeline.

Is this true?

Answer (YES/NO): YES